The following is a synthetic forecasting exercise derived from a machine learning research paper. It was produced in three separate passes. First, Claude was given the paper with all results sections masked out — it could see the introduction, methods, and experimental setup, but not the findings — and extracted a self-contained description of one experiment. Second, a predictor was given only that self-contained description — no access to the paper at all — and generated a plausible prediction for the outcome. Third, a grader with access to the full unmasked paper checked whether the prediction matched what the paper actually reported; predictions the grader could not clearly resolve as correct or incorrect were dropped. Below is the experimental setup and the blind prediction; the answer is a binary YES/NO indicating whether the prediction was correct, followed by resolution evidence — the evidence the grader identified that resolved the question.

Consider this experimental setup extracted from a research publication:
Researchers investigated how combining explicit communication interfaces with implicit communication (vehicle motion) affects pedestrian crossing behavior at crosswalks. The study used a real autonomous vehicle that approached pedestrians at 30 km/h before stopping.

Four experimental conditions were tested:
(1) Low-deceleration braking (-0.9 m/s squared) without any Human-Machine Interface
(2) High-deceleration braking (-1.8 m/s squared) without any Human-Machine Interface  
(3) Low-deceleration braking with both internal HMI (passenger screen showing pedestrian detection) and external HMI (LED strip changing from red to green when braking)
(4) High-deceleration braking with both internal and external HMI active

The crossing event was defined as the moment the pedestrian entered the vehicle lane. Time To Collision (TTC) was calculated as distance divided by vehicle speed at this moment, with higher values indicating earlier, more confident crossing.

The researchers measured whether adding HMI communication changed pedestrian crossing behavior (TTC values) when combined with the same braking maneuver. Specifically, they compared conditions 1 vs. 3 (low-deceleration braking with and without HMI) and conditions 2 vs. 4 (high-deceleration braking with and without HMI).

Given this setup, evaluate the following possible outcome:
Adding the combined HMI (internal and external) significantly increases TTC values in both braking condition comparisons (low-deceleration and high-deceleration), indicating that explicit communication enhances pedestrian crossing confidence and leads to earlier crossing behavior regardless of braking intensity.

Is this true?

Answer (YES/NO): NO